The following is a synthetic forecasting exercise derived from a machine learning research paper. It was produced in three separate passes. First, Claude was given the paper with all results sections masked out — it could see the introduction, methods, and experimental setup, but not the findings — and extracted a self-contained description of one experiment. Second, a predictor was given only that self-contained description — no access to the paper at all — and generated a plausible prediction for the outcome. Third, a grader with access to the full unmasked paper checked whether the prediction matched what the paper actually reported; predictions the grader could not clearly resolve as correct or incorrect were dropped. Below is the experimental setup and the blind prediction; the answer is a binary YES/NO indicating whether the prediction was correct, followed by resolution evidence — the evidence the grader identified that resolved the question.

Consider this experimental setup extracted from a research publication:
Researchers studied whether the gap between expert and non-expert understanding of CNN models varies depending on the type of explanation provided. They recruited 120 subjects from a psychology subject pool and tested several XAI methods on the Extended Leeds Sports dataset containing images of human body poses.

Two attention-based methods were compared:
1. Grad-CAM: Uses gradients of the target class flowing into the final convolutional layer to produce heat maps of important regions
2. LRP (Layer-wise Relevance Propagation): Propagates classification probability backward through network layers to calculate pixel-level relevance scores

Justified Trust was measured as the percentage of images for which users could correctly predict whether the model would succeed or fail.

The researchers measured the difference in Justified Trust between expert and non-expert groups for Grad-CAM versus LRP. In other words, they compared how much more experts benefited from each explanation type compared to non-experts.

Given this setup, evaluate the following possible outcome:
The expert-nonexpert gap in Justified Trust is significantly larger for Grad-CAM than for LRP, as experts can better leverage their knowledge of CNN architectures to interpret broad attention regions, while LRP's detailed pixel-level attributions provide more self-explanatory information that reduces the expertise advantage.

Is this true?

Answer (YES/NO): NO